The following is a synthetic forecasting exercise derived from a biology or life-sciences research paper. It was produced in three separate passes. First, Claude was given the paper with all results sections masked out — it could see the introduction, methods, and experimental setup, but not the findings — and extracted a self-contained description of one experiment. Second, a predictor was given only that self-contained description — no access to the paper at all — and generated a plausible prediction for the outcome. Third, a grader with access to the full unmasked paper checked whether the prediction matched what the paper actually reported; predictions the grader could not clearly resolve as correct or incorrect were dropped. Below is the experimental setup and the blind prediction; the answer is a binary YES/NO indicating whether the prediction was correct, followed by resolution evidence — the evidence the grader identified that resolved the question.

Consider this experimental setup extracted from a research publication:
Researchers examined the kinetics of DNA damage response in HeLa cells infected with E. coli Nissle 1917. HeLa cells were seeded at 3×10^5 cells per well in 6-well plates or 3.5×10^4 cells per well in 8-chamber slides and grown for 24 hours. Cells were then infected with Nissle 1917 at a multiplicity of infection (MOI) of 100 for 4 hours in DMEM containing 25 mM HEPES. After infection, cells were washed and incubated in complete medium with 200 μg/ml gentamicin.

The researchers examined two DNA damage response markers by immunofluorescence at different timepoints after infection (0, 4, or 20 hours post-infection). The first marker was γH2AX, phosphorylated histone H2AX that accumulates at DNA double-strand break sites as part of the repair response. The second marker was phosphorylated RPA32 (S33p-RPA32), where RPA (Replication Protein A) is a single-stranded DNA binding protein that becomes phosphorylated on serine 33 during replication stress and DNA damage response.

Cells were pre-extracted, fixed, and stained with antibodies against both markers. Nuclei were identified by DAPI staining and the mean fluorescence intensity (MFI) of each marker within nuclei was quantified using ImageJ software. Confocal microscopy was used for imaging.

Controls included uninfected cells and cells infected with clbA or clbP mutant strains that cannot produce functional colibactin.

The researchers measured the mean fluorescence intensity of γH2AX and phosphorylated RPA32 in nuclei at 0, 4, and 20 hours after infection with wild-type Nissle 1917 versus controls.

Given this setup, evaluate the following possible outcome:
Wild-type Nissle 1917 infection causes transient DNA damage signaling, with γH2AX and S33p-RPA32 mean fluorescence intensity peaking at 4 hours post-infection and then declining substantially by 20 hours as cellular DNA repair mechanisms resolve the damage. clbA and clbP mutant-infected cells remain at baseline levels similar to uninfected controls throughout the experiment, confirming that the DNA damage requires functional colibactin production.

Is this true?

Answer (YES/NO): NO